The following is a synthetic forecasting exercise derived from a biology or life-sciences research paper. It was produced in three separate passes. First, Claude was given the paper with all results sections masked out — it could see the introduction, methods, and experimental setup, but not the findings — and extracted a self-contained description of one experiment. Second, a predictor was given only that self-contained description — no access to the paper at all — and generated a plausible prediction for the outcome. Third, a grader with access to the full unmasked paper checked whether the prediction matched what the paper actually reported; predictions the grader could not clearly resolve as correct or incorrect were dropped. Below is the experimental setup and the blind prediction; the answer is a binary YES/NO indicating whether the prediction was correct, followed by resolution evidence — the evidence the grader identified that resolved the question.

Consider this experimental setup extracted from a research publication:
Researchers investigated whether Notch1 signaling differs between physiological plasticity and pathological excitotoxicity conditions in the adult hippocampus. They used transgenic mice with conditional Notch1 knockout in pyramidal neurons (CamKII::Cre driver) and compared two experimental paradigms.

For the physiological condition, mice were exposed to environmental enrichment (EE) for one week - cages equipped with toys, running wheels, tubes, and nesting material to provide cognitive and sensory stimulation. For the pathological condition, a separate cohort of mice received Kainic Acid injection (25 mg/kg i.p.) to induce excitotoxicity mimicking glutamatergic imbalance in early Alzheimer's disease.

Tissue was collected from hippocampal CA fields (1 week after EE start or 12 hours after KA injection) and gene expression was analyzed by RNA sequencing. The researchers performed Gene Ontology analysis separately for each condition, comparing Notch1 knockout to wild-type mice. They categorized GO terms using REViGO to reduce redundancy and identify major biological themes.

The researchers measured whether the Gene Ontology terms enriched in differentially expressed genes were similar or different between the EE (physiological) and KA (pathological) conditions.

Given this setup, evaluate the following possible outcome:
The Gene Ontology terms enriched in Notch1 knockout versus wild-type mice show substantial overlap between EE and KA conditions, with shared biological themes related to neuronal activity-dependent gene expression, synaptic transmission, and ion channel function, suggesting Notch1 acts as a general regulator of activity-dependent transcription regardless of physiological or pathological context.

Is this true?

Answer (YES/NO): NO